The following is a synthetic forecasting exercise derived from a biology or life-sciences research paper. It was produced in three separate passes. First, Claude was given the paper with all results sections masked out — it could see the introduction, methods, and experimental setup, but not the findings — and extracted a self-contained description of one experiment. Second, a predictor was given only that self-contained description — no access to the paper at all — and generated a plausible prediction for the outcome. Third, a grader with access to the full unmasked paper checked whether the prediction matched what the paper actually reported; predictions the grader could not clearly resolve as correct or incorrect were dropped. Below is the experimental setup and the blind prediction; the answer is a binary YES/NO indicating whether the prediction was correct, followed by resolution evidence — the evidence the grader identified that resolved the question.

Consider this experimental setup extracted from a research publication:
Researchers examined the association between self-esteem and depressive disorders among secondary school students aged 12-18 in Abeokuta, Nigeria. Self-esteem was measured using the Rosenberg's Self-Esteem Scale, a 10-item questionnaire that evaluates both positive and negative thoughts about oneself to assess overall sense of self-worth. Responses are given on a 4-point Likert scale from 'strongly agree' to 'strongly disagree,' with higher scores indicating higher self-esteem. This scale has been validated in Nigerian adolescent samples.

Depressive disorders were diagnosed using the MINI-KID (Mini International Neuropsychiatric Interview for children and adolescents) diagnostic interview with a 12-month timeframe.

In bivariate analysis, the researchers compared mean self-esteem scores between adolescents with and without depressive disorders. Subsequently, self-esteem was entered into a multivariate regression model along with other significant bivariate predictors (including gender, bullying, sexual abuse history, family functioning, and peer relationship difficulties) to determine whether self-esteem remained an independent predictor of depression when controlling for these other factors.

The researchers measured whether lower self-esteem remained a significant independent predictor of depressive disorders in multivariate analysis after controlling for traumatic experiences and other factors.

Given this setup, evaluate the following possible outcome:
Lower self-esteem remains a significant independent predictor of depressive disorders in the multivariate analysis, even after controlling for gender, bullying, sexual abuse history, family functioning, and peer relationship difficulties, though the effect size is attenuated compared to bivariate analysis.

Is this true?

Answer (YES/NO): NO